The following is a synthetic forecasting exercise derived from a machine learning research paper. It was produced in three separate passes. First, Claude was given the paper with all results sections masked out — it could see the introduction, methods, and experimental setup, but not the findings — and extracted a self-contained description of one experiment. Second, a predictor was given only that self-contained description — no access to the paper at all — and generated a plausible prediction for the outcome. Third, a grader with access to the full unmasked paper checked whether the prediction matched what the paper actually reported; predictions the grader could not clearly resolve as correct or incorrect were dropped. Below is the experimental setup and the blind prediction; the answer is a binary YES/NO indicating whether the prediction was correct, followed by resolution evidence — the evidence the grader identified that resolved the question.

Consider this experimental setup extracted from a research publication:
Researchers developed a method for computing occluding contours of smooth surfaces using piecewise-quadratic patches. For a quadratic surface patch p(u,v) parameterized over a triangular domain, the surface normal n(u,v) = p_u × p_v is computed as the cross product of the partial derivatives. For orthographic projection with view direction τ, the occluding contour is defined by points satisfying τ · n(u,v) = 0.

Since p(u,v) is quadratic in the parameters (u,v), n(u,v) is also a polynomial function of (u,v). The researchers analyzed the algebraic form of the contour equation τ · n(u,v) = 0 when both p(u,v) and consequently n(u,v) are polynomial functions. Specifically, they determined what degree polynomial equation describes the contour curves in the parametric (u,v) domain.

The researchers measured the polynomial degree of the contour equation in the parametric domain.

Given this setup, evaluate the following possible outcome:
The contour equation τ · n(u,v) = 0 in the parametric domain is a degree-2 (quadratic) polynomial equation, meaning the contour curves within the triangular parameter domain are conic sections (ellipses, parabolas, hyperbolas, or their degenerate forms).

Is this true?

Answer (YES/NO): YES